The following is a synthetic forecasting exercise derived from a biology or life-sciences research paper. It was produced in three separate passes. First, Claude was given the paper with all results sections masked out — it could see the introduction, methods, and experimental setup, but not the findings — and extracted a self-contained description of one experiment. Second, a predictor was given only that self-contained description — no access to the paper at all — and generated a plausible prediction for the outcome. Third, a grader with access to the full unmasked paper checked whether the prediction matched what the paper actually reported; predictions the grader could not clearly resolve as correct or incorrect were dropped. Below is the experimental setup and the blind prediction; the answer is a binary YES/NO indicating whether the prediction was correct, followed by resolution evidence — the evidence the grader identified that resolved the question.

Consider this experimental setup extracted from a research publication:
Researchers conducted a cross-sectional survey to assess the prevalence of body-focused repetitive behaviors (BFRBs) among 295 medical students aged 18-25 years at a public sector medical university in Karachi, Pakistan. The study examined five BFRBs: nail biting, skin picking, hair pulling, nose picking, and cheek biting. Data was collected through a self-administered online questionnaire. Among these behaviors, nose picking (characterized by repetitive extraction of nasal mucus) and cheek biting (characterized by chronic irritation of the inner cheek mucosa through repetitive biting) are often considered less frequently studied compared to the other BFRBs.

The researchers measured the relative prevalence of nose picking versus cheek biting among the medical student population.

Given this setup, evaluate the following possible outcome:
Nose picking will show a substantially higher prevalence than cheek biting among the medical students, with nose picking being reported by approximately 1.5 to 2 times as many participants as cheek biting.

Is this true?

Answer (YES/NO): NO